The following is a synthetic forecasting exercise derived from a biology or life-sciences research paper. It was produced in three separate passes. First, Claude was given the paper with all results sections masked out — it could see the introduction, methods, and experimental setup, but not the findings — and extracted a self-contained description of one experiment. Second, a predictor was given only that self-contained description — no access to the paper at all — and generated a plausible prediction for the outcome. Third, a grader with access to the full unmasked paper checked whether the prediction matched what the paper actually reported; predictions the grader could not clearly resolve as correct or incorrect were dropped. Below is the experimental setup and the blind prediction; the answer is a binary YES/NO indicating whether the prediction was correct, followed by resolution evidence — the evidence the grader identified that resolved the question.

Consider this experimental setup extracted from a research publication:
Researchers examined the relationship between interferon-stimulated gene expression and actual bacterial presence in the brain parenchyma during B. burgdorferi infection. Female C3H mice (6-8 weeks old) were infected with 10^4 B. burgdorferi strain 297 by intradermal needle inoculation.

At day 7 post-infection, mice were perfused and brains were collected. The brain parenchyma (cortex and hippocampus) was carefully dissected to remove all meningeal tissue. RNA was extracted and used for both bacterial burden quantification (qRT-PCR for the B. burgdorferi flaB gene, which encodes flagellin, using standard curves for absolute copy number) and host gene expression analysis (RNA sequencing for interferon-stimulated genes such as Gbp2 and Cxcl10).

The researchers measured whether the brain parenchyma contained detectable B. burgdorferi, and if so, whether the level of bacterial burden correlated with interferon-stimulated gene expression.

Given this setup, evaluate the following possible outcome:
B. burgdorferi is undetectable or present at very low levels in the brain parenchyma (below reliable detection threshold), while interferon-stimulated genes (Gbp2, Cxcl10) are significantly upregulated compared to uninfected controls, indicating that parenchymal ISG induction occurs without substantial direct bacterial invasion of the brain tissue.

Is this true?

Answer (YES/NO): YES